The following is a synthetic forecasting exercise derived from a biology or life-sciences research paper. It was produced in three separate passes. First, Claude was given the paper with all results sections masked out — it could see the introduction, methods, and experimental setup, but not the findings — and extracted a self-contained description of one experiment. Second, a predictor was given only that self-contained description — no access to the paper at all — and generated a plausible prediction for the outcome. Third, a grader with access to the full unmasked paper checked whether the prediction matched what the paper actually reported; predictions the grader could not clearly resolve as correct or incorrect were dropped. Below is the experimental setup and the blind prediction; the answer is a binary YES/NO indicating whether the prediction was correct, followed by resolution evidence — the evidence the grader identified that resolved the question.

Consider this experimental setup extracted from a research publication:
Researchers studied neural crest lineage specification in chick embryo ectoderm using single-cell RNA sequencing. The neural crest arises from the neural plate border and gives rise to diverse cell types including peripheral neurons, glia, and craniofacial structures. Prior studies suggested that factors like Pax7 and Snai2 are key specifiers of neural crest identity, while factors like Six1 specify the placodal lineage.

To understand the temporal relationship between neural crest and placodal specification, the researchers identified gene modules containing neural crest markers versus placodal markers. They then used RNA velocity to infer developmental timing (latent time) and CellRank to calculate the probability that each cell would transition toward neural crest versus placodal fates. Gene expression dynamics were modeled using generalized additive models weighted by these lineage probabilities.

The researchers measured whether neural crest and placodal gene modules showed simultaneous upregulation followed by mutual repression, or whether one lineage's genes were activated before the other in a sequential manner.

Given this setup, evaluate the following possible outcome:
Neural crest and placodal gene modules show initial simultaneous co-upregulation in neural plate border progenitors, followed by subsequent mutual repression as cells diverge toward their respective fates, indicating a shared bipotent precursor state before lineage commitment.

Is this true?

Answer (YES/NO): NO